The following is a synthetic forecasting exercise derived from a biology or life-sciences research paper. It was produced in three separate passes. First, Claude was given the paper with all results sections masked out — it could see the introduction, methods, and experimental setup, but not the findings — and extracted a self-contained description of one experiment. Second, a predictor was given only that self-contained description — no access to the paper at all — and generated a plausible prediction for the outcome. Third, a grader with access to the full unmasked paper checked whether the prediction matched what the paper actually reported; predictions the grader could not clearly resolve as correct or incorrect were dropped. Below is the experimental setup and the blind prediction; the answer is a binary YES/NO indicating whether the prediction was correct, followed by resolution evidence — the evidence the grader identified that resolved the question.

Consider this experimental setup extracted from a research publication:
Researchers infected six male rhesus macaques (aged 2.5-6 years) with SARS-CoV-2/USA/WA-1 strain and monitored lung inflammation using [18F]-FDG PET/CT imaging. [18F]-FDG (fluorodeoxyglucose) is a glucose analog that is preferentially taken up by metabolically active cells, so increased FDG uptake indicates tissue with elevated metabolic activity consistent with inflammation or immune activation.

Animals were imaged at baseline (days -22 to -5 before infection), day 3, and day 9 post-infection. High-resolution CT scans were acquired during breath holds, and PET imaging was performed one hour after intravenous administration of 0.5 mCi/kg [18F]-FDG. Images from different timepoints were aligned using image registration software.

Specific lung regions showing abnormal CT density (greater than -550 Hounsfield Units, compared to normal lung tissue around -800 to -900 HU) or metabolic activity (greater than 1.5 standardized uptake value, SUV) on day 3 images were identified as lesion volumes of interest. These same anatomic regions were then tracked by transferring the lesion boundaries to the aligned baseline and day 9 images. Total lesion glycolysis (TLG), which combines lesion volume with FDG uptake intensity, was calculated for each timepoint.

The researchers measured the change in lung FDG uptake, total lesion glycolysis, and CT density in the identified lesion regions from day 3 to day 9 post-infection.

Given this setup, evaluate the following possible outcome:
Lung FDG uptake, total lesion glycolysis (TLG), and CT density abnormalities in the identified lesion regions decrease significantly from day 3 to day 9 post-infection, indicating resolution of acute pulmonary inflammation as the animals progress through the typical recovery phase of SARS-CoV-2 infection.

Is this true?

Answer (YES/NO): YES